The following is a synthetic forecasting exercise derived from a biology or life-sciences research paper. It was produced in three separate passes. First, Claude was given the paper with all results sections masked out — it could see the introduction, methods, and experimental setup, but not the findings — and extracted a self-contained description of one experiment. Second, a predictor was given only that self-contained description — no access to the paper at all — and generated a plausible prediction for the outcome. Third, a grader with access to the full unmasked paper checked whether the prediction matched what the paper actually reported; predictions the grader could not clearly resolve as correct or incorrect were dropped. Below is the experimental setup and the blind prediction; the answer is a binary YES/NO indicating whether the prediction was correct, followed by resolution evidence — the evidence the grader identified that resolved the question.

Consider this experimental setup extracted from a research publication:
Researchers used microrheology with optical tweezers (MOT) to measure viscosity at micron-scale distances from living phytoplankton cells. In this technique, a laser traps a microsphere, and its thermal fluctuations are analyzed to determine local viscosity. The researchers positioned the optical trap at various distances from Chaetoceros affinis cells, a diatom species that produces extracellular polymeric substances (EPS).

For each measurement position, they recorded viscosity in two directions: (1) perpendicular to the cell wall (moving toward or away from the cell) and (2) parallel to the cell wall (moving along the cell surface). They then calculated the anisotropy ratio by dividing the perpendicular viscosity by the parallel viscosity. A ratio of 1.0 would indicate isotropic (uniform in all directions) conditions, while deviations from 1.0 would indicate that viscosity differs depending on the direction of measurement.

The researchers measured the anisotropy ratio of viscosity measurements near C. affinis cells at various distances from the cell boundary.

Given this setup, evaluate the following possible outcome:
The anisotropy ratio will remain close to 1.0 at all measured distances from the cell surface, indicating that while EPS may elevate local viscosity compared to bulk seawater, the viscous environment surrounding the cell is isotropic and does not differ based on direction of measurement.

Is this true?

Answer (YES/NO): NO